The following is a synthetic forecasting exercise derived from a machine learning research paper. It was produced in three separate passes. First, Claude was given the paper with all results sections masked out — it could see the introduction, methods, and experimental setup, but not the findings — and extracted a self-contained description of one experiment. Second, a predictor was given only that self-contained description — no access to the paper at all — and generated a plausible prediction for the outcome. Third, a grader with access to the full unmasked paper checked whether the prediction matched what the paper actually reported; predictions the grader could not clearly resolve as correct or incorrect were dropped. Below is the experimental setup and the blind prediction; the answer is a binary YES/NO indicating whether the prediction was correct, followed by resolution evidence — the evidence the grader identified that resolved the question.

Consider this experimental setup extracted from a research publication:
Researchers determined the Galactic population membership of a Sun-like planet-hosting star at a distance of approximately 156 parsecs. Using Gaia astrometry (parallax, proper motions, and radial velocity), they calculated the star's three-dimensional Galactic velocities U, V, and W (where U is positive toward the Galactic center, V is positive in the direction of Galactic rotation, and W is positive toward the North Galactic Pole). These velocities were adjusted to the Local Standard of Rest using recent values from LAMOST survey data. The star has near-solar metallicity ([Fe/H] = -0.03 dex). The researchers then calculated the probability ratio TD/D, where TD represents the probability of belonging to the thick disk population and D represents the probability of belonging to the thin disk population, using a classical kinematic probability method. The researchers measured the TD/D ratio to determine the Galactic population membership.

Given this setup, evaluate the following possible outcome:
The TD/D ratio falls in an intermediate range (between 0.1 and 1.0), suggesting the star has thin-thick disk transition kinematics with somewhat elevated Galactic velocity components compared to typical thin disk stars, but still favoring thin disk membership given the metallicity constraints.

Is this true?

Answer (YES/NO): NO